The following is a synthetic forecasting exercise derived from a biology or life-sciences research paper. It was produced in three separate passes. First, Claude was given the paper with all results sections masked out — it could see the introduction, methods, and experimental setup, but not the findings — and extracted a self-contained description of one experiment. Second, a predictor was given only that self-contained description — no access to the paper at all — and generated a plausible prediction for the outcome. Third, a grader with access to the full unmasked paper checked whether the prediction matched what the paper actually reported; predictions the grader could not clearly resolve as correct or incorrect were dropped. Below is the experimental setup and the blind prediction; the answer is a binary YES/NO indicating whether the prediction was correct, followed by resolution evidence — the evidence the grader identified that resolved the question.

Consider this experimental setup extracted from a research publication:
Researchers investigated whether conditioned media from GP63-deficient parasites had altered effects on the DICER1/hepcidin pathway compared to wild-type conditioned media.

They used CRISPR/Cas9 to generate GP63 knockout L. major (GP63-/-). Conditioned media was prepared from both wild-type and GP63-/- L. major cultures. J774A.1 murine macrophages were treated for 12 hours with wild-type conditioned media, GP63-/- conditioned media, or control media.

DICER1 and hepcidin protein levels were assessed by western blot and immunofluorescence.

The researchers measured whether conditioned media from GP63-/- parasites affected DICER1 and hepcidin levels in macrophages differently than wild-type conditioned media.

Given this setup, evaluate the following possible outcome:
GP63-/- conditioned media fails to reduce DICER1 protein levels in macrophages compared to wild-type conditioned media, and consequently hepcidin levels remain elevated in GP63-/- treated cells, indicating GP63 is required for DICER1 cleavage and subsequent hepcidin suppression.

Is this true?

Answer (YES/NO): NO